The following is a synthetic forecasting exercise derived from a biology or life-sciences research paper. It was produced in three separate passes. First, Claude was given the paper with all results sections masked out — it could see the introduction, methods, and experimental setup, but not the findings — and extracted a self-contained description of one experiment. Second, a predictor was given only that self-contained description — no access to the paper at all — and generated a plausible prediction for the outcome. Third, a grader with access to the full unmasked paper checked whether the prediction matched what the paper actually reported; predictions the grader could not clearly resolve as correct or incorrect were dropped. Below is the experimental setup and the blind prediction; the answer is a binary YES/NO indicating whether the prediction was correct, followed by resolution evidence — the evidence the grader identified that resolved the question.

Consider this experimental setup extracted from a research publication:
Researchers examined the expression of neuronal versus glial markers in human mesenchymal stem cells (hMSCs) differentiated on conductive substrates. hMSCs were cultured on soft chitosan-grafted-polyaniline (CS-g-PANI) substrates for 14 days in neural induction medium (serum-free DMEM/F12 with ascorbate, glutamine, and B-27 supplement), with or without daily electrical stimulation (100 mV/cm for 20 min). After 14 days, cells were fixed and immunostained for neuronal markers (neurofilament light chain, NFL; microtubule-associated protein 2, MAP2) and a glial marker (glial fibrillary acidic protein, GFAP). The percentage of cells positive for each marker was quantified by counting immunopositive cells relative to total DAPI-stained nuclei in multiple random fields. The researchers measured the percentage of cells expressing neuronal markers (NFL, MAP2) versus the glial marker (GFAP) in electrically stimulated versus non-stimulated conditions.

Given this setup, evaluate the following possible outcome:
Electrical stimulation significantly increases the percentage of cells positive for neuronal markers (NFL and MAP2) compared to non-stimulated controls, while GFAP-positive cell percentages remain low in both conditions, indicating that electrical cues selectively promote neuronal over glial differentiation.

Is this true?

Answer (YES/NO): NO